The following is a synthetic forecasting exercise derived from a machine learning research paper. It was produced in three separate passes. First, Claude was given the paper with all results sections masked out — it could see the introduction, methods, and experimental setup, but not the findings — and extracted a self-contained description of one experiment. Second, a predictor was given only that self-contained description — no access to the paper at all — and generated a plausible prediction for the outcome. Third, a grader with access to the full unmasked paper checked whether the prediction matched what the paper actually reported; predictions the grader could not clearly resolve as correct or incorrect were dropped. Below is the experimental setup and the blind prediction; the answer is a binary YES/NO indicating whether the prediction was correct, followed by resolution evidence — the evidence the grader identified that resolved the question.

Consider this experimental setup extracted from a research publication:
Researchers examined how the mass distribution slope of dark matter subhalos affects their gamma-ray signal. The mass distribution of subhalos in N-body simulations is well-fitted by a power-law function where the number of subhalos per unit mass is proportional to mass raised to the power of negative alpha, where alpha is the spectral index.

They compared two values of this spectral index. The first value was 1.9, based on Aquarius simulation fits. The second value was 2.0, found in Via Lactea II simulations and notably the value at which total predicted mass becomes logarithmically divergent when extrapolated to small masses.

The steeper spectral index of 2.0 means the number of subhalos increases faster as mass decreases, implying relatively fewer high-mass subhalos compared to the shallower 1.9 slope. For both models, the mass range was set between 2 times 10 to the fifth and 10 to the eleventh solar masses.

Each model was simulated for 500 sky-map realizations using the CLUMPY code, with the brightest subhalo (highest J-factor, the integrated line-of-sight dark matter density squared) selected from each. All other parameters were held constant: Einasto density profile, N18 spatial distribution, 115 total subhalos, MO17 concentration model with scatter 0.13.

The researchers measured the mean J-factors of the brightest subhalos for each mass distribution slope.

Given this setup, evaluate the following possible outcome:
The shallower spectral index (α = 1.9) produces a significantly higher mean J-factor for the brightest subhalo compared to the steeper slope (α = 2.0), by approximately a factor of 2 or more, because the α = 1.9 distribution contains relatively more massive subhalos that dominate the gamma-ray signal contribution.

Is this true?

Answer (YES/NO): YES